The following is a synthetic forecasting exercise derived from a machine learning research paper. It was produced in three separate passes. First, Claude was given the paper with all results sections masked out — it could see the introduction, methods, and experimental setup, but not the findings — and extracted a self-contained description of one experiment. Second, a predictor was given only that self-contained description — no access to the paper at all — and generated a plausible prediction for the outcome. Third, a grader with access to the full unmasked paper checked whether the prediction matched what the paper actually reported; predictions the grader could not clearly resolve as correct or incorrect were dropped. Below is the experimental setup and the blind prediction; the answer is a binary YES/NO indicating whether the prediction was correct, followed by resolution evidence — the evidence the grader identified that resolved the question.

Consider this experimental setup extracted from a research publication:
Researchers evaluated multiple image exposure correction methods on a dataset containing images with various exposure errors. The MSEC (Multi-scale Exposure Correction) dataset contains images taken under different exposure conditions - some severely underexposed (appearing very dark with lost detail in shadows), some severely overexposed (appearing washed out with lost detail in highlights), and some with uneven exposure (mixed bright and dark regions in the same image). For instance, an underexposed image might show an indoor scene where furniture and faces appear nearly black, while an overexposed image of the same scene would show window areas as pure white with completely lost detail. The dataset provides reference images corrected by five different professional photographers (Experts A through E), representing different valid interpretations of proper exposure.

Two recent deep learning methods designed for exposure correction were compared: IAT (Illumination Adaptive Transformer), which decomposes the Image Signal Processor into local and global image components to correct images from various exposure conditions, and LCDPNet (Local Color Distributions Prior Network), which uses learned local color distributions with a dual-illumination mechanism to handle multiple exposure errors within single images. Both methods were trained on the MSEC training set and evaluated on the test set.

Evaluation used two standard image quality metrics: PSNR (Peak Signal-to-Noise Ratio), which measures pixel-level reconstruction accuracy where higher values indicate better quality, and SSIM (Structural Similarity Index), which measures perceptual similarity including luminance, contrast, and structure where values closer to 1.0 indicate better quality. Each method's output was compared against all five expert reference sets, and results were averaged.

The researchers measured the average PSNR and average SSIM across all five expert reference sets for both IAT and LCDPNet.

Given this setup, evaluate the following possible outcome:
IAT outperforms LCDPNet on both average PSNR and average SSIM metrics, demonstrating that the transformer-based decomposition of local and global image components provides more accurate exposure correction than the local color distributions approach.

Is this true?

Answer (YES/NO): NO